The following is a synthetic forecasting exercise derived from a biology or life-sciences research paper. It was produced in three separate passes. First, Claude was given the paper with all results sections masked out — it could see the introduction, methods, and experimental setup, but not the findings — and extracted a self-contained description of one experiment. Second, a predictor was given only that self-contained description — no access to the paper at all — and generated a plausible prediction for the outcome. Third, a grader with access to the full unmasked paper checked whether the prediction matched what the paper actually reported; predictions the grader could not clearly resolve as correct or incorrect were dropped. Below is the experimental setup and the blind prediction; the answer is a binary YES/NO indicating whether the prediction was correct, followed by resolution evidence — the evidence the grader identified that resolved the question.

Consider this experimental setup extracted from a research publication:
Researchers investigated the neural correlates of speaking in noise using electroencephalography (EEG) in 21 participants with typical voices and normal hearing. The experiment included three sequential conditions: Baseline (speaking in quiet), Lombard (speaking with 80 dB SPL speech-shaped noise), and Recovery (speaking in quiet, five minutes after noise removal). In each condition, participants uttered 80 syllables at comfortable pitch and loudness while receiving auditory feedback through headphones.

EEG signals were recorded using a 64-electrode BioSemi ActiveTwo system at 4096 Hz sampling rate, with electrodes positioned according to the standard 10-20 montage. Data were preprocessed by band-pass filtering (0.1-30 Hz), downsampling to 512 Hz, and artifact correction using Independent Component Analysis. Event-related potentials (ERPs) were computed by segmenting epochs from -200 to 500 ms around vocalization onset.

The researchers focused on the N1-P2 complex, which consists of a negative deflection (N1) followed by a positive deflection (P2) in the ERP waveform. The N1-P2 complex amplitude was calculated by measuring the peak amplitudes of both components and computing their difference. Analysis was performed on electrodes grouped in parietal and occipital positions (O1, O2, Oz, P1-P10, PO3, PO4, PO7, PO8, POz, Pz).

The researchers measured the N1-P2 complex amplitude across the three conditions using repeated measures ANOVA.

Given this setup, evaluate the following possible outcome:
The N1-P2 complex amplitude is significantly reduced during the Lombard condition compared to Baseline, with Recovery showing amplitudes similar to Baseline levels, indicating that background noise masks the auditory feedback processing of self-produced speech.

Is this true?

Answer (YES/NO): NO